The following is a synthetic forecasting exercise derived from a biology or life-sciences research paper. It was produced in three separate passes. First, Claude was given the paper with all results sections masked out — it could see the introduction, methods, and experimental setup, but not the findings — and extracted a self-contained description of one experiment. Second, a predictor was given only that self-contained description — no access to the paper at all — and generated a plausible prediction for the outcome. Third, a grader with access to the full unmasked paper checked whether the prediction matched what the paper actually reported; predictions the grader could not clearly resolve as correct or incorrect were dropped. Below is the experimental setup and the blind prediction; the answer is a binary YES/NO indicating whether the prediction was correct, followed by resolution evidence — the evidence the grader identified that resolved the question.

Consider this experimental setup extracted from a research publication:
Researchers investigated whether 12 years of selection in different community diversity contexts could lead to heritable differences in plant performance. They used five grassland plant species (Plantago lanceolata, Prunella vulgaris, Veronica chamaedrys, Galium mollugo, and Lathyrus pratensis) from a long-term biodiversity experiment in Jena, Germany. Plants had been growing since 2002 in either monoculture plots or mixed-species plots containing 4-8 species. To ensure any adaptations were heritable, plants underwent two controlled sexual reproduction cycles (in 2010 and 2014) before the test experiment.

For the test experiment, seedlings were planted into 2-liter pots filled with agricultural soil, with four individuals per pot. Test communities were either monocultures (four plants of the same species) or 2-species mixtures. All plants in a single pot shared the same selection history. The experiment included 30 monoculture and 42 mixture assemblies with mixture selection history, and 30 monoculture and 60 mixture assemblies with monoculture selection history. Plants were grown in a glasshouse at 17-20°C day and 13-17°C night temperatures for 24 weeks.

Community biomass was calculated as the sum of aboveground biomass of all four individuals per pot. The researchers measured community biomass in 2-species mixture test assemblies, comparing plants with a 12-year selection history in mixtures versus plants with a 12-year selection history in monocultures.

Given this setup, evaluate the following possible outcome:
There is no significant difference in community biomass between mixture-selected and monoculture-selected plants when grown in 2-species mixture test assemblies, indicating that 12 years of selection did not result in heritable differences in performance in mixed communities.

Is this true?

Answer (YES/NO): NO